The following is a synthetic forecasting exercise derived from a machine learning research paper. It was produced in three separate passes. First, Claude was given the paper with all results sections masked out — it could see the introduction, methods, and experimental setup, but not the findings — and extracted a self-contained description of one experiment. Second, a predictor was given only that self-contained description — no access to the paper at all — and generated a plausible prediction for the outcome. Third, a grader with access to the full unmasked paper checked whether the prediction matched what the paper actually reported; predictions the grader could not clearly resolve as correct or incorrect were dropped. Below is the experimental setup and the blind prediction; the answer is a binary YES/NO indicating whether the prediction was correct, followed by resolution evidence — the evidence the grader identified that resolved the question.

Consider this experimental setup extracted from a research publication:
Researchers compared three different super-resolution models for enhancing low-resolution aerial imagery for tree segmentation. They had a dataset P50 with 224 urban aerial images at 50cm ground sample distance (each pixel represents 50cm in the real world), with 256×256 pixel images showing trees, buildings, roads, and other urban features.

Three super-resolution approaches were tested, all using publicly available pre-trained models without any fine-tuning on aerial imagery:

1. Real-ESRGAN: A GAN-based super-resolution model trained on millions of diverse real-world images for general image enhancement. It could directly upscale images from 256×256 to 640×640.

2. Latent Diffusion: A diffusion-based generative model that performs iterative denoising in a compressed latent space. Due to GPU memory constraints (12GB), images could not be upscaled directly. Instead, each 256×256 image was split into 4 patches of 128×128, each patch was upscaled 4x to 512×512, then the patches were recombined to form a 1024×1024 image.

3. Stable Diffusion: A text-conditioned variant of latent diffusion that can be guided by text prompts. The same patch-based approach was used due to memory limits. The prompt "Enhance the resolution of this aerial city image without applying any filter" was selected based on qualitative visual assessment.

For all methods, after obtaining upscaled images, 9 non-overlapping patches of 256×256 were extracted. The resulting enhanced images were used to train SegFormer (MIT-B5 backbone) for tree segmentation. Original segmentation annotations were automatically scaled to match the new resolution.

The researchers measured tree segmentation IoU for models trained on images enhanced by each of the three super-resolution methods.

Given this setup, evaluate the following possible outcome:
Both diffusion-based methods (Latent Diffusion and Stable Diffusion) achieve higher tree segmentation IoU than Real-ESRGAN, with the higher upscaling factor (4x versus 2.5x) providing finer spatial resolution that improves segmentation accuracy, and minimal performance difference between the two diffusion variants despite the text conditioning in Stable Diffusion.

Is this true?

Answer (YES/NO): NO